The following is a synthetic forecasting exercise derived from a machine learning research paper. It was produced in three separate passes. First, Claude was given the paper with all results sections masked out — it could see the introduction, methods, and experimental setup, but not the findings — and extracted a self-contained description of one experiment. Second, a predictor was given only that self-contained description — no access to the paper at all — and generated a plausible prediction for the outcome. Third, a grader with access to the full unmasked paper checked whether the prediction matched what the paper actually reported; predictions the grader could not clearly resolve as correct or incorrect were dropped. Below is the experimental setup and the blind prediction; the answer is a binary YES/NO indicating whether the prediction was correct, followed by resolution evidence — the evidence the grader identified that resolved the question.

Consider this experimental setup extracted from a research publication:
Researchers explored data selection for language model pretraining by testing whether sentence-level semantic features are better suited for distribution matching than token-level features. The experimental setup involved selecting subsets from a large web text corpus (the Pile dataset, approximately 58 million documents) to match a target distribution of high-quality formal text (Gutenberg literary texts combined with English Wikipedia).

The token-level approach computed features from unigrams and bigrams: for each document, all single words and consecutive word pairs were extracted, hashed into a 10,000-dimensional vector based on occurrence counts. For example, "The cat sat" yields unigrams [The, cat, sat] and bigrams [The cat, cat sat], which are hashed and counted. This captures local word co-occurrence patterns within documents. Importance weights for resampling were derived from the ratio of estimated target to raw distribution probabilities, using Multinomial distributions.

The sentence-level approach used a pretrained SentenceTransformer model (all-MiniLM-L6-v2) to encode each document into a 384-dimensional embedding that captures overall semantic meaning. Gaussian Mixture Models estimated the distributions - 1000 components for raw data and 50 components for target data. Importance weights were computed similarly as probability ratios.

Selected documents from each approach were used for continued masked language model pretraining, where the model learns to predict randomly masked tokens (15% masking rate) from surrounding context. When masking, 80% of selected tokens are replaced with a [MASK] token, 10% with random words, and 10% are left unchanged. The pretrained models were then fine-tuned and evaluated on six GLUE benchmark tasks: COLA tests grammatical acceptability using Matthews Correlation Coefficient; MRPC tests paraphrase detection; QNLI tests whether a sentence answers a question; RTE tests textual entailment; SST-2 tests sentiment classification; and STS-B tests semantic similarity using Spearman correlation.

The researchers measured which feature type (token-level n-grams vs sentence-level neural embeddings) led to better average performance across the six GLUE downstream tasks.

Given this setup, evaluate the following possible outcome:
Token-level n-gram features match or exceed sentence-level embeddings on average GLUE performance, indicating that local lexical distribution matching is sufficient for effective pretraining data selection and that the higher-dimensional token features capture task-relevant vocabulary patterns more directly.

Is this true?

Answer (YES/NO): YES